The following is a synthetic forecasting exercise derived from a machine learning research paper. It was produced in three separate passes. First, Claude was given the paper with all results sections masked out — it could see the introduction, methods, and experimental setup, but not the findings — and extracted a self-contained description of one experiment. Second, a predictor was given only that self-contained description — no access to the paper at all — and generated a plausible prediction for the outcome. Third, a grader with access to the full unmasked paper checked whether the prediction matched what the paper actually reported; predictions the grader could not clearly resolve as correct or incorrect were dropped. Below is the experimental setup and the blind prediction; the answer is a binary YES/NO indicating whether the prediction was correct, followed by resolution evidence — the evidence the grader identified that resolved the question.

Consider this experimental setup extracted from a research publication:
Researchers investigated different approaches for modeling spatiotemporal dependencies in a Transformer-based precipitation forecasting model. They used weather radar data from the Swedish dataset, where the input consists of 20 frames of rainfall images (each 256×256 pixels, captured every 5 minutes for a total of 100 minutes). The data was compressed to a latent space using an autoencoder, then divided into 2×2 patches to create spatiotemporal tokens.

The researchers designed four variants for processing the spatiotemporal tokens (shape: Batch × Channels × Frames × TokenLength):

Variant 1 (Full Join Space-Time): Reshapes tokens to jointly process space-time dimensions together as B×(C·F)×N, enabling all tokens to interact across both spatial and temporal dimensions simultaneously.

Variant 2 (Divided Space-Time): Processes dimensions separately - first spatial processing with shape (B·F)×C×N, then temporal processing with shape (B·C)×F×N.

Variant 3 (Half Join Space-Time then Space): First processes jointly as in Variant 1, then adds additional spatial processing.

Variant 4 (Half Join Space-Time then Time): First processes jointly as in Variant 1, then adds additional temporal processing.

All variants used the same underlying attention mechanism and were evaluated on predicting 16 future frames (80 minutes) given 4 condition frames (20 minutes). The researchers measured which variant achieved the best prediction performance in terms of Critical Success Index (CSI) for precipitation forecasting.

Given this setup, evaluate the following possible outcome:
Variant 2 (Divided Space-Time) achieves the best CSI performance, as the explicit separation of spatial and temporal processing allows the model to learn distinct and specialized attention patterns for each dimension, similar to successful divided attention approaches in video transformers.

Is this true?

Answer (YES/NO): NO